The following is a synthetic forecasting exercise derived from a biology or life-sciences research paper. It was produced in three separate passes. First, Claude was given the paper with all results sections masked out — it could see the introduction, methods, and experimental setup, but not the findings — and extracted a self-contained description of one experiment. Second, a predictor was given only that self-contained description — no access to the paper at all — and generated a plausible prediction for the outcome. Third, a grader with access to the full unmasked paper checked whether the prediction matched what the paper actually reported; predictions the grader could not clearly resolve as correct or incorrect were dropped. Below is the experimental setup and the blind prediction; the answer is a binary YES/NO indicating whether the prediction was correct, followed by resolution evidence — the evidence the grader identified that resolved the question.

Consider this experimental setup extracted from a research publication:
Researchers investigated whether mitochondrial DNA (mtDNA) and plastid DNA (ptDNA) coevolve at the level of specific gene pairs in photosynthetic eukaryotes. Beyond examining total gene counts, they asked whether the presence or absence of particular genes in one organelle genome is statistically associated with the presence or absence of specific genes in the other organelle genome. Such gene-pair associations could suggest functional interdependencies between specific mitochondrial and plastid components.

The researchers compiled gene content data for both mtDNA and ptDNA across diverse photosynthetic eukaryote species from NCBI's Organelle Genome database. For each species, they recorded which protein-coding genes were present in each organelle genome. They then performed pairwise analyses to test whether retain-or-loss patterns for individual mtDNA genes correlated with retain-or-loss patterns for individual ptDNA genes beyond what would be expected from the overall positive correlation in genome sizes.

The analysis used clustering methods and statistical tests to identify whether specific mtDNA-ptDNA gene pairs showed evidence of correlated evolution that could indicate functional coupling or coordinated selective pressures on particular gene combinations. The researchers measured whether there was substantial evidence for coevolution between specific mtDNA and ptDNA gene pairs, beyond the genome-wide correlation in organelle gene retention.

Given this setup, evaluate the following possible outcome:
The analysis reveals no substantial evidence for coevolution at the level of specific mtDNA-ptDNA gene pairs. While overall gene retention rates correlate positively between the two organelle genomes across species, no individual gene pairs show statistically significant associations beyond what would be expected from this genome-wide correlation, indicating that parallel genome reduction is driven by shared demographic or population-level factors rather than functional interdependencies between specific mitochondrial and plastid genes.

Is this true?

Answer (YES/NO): YES